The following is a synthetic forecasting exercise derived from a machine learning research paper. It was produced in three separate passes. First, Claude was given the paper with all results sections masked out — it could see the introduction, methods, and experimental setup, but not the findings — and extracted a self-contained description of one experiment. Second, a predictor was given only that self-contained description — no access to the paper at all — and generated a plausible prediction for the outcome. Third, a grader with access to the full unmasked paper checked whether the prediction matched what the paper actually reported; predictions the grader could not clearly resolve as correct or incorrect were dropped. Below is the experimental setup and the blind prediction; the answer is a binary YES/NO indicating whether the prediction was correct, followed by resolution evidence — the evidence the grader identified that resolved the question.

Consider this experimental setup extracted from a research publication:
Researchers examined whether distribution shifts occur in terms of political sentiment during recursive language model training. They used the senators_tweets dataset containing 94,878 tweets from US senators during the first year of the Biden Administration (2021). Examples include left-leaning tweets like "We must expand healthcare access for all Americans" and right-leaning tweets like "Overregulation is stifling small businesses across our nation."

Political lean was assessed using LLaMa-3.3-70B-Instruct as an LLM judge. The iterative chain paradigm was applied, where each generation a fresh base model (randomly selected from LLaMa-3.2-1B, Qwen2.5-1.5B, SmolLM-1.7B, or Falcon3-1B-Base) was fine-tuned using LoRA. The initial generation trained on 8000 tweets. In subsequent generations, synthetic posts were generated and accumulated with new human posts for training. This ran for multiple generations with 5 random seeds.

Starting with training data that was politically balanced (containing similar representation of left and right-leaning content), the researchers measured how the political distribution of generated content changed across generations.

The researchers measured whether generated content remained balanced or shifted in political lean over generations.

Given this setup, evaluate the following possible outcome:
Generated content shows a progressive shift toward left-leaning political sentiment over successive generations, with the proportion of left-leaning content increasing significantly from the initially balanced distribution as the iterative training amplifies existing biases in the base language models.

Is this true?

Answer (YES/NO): NO